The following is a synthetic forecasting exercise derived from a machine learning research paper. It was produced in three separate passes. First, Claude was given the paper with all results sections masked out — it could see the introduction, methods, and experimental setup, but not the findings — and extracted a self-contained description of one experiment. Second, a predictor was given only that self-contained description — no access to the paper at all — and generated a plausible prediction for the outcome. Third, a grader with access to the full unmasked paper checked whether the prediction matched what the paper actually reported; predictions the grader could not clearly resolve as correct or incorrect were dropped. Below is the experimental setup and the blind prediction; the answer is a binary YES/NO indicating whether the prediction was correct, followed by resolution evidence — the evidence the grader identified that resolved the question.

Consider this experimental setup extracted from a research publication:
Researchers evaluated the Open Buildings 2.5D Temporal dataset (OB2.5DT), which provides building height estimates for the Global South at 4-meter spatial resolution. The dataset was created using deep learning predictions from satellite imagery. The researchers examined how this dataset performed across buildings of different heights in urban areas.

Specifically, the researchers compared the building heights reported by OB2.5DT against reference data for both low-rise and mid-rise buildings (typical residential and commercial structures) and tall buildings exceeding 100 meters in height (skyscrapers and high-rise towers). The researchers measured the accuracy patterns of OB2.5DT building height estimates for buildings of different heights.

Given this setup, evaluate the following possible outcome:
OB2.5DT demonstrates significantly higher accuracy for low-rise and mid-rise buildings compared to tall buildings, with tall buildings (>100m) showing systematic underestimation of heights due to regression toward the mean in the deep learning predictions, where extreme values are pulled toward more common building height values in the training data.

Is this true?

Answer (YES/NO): NO